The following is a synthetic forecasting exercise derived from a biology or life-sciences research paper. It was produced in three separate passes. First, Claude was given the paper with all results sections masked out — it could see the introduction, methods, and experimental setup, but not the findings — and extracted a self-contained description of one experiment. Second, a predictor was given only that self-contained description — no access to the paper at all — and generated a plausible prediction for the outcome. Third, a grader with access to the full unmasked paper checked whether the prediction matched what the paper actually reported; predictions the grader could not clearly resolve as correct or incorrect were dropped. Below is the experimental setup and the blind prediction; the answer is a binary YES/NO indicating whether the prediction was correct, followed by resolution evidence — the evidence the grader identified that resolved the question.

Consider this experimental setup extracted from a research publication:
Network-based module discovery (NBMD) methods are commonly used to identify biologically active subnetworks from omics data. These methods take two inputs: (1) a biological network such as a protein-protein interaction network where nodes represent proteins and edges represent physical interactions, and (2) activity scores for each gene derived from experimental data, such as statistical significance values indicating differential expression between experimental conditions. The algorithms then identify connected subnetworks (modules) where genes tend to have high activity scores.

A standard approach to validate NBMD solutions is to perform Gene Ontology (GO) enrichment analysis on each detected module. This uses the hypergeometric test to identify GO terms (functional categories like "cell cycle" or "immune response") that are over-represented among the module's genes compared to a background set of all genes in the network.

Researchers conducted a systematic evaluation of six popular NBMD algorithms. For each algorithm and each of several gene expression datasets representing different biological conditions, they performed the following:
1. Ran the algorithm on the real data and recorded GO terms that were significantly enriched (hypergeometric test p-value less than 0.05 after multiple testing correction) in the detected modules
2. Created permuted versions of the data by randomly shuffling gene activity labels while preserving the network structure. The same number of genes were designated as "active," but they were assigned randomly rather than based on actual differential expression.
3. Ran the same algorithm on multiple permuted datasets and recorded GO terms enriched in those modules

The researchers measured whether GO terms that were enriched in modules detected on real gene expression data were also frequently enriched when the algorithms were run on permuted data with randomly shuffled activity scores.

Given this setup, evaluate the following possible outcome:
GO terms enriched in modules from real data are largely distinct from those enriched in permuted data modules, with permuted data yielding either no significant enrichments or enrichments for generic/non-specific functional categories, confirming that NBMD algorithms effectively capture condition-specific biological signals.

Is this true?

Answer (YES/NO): NO